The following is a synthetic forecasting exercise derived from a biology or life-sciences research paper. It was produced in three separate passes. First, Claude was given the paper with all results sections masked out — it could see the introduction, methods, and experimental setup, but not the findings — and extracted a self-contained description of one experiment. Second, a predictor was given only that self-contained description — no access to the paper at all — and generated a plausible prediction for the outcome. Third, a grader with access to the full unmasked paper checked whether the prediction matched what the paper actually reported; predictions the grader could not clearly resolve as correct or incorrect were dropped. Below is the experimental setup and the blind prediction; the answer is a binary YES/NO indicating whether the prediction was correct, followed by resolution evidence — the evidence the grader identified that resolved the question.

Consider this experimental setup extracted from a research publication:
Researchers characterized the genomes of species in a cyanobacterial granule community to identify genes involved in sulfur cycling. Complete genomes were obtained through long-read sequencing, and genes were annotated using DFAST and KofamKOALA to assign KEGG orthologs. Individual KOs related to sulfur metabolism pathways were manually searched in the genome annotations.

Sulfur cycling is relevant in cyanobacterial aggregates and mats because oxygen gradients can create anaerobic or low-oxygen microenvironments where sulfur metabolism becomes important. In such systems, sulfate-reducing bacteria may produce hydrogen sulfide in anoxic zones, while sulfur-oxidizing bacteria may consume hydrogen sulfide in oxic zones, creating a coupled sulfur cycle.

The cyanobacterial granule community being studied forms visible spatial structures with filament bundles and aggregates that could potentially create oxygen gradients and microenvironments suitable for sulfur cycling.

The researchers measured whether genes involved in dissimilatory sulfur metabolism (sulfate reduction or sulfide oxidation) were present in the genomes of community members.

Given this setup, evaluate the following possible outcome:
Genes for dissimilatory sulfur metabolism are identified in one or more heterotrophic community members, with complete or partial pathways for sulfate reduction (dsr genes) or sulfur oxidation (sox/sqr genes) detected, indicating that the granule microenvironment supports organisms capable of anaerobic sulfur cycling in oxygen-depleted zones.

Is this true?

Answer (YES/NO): YES